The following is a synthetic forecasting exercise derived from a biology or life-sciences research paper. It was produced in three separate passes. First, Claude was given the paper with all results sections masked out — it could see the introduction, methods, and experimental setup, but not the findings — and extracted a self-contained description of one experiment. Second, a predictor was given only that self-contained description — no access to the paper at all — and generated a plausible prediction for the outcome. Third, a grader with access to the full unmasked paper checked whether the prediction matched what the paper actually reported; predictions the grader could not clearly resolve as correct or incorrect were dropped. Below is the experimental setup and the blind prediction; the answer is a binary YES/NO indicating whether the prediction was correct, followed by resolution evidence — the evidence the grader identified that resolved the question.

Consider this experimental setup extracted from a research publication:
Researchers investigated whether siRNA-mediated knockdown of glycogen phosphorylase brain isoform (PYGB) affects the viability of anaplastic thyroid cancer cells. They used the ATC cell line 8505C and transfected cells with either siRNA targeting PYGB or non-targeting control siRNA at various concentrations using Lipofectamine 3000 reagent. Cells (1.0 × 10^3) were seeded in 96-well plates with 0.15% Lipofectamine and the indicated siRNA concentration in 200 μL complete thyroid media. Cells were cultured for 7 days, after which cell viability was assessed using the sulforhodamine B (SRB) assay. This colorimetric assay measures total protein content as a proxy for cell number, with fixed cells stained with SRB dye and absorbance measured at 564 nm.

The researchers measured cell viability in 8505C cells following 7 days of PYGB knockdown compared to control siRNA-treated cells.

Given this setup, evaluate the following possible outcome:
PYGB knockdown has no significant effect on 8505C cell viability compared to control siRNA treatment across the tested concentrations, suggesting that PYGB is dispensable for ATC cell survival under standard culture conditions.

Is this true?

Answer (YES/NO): NO